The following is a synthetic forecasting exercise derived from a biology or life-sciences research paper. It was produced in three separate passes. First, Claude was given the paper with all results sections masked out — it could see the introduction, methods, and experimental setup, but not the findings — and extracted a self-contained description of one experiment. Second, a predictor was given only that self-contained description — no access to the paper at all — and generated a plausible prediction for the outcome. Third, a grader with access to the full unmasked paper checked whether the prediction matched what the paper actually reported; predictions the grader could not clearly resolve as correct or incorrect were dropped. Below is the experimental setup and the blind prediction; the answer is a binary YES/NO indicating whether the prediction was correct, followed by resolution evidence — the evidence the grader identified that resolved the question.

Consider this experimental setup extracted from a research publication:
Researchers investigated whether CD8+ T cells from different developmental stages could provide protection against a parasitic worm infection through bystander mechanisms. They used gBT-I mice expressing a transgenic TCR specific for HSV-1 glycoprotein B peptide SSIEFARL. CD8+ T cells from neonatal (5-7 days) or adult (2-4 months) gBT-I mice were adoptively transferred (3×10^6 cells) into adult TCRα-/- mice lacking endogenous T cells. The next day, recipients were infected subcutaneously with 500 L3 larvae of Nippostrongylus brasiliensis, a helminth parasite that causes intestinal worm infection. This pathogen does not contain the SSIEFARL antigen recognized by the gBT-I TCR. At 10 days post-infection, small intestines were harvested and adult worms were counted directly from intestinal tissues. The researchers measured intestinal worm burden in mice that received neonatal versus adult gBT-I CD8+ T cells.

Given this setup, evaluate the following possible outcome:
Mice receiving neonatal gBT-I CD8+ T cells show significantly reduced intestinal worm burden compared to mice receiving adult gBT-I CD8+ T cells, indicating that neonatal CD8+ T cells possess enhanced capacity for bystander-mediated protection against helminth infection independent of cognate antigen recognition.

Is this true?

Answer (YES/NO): YES